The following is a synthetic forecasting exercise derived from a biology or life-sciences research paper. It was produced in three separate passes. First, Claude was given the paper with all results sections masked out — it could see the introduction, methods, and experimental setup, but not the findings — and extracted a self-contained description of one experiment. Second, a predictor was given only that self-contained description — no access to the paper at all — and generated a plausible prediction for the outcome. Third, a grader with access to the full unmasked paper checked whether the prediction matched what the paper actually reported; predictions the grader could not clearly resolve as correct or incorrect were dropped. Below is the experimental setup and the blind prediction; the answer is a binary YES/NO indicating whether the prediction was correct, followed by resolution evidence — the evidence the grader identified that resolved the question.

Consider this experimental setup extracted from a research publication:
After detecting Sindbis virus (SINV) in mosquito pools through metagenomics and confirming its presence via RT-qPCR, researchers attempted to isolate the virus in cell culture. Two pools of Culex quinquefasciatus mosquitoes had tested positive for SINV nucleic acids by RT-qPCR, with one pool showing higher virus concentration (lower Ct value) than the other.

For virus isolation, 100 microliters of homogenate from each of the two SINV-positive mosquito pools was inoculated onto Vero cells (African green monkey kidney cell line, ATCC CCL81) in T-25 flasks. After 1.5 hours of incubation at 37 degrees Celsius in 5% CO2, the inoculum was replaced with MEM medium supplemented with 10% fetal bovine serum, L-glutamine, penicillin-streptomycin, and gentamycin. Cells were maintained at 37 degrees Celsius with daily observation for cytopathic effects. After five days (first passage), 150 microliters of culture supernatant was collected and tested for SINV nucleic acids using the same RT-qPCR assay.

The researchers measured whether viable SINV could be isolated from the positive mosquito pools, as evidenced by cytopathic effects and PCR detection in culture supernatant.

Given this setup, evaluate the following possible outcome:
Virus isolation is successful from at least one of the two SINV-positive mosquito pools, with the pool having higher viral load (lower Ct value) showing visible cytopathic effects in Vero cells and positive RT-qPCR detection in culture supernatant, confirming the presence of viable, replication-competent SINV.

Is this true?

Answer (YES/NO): YES